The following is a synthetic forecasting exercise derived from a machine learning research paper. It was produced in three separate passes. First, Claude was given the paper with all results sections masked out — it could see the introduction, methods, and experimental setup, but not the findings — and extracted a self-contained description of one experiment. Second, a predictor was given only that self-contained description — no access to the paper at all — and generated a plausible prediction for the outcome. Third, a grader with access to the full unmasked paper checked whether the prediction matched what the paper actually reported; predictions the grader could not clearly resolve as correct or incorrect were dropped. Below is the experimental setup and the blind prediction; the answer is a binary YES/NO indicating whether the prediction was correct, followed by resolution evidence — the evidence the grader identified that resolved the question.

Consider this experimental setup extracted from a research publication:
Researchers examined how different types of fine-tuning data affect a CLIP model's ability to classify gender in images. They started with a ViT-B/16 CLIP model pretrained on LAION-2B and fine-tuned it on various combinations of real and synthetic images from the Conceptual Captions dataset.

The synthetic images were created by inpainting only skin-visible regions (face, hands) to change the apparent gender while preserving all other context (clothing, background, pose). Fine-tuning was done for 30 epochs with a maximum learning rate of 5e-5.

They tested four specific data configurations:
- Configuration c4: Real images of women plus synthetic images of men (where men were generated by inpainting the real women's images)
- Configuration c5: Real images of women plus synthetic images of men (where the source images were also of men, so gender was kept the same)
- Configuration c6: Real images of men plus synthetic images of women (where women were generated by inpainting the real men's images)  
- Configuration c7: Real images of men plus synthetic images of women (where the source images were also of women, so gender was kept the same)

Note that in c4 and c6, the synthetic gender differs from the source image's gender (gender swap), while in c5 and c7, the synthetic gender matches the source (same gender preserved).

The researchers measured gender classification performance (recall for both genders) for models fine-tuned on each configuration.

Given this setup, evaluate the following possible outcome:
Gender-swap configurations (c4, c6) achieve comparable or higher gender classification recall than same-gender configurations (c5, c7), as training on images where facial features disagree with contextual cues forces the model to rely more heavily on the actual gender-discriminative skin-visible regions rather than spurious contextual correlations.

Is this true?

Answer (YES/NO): NO